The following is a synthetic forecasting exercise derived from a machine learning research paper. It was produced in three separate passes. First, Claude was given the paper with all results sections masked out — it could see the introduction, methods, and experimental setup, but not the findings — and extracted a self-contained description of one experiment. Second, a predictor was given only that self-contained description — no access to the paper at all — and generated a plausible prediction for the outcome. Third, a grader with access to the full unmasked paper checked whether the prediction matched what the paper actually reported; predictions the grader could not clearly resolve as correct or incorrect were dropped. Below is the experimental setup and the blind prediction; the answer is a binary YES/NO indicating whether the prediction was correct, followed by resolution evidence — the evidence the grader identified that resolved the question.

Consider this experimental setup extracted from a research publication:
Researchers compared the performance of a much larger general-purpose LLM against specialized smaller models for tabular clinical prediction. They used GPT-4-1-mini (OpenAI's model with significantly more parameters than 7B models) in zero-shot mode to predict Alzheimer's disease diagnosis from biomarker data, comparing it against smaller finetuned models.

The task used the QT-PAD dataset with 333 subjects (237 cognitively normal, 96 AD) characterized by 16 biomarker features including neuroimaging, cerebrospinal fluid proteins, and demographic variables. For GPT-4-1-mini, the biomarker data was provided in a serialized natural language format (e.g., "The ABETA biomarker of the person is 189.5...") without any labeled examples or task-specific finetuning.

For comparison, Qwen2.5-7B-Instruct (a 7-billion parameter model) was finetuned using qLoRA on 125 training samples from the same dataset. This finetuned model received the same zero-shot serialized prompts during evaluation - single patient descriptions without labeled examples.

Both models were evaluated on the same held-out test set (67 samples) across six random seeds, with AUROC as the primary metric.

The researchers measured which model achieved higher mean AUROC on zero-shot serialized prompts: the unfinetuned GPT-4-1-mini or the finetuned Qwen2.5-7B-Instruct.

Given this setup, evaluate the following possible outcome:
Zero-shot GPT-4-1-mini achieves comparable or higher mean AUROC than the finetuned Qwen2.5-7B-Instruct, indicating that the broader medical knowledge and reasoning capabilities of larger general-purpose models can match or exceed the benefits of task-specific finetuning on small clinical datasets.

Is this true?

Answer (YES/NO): NO